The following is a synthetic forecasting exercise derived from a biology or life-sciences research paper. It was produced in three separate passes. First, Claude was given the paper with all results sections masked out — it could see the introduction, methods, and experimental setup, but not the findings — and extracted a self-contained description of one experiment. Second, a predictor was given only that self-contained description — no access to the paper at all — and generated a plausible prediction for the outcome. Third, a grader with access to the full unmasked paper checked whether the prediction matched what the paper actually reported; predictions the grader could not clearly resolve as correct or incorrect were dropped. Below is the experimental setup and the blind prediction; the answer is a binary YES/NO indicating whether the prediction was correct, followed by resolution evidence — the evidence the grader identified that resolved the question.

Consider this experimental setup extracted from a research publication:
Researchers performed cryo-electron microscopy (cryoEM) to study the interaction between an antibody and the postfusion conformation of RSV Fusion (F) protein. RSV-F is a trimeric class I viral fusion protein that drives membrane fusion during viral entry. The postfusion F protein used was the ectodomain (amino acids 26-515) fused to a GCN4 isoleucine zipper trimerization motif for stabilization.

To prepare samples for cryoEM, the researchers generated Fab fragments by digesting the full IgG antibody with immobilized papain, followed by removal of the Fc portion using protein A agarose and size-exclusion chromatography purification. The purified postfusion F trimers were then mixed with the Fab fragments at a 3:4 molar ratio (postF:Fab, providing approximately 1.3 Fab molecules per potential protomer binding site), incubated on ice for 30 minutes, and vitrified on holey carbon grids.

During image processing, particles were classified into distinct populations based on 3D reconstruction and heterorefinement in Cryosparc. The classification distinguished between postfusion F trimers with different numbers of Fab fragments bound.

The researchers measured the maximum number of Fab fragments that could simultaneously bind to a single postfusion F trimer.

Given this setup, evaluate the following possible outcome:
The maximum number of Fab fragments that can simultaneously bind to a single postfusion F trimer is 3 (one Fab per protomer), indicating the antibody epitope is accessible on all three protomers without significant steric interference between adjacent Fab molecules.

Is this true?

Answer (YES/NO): NO